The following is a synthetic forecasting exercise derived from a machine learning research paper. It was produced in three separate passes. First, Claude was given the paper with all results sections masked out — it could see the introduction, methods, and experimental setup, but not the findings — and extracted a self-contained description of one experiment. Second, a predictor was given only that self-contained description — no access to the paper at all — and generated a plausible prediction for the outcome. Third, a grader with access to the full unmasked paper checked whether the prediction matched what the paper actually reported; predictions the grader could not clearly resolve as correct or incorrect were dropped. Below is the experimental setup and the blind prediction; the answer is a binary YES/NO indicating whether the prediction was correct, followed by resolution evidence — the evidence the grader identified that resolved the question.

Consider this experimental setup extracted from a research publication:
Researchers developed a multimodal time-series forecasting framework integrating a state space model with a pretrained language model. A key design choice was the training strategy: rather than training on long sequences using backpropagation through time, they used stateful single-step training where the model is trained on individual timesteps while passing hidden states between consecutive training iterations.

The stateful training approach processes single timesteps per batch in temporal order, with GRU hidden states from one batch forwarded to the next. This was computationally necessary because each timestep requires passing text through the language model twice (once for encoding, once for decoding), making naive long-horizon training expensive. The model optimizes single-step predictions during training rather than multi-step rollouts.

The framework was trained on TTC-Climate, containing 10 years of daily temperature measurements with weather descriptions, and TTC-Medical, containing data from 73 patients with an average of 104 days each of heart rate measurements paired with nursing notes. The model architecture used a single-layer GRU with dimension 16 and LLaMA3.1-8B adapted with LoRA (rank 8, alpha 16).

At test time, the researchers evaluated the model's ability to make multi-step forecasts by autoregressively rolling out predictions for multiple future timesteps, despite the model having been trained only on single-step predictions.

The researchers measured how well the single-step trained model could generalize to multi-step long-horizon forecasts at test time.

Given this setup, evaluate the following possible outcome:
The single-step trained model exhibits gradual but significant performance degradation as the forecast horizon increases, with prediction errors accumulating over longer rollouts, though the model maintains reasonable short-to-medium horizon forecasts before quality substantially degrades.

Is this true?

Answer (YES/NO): NO